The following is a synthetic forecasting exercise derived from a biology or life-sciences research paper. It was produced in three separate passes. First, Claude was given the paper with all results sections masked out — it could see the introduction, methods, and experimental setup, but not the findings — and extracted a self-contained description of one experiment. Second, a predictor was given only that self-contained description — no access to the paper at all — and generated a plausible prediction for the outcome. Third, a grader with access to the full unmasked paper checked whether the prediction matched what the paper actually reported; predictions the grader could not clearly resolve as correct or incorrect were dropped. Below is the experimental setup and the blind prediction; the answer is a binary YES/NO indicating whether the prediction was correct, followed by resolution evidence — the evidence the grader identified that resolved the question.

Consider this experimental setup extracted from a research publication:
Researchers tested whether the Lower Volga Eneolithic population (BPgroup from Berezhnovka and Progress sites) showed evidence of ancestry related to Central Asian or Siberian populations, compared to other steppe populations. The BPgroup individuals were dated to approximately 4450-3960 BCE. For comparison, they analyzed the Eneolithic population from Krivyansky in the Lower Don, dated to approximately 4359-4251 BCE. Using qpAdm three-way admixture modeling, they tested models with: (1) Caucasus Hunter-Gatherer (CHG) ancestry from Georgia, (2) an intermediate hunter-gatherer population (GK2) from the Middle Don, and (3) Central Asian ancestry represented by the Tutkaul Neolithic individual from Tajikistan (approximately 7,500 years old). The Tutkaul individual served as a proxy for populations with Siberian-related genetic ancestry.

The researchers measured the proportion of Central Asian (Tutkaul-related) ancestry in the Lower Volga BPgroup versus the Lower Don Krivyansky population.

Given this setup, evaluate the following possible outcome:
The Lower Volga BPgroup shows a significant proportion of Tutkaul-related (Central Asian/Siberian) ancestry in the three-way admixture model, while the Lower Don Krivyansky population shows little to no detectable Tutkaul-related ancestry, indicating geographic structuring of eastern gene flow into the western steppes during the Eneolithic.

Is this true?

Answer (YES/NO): YES